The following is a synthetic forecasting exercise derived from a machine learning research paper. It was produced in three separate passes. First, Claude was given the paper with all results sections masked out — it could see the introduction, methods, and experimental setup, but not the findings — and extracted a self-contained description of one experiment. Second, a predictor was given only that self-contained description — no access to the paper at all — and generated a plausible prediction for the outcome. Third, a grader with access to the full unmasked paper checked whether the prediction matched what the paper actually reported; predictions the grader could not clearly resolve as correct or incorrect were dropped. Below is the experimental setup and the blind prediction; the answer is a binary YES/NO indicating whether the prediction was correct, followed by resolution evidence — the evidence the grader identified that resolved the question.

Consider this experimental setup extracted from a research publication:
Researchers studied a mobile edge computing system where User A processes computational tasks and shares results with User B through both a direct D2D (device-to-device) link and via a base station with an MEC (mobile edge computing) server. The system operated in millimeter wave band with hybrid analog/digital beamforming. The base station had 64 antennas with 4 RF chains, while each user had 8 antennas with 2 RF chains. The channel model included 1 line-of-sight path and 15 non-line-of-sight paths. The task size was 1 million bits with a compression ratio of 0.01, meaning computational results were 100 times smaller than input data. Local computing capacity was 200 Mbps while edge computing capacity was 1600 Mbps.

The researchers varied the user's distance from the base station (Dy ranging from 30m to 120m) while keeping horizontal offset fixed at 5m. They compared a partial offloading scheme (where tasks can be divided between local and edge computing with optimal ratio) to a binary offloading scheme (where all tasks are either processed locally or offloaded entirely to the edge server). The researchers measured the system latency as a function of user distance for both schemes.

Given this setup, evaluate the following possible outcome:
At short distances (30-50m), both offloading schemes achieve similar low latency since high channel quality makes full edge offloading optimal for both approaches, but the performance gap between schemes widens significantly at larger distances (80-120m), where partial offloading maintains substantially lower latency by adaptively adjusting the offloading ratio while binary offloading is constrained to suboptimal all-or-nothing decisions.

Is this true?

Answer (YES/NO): NO